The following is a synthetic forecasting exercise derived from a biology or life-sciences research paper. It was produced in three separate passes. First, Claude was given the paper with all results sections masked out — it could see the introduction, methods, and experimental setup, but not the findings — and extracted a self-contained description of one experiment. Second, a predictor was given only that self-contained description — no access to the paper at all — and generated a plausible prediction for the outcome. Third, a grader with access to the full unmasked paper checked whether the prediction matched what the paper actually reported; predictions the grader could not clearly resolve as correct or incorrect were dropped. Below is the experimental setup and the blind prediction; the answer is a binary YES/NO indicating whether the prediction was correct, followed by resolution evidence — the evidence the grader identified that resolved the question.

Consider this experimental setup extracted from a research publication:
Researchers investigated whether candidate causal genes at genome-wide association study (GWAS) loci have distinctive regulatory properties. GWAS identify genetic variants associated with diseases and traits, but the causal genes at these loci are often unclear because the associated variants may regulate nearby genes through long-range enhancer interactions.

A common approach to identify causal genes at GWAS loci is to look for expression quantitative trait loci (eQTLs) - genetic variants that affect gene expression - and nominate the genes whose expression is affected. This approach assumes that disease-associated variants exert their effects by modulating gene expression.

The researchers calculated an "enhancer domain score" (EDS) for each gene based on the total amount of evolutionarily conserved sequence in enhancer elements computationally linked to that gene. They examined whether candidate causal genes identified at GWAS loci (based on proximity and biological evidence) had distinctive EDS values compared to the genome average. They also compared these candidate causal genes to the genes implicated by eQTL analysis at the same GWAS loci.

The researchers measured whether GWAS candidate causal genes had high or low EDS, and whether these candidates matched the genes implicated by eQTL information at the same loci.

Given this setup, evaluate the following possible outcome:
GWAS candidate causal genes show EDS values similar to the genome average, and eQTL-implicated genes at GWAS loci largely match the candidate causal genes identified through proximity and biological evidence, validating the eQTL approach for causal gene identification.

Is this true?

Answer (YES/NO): NO